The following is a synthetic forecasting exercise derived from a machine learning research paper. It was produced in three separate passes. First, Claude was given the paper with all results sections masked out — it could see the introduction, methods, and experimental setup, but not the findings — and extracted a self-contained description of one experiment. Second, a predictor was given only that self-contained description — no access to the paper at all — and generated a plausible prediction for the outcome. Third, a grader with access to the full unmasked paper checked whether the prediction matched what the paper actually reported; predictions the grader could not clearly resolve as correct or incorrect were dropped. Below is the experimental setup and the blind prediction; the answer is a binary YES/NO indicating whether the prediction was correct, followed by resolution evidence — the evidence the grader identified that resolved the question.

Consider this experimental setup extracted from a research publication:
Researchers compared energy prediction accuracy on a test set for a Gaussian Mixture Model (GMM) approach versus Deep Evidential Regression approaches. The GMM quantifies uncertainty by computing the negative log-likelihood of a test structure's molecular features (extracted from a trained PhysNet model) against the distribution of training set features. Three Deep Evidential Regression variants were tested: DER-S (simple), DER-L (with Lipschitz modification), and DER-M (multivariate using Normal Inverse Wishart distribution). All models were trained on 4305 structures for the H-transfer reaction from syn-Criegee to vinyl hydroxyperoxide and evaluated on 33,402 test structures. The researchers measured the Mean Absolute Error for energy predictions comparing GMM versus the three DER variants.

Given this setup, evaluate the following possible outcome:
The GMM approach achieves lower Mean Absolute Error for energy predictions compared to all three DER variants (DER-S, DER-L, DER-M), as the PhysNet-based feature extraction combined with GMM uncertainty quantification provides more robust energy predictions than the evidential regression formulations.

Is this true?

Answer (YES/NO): YES